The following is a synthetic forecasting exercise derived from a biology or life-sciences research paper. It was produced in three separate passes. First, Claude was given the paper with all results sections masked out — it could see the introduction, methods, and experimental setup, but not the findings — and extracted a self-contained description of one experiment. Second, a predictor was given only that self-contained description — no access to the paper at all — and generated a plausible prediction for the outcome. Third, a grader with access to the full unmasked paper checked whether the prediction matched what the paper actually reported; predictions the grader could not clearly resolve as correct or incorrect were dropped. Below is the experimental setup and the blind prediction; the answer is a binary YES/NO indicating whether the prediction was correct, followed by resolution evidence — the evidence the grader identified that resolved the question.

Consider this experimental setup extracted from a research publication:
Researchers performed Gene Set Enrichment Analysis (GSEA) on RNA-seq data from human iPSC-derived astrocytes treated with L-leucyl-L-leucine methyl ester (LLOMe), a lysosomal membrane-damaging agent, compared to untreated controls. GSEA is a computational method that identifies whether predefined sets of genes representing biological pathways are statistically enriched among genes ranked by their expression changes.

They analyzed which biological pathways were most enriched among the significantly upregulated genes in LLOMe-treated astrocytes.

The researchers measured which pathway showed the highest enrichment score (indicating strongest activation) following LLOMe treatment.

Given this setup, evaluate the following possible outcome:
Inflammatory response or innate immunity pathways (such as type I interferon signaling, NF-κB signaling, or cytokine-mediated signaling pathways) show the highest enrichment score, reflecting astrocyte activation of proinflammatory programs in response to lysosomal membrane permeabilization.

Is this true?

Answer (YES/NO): YES